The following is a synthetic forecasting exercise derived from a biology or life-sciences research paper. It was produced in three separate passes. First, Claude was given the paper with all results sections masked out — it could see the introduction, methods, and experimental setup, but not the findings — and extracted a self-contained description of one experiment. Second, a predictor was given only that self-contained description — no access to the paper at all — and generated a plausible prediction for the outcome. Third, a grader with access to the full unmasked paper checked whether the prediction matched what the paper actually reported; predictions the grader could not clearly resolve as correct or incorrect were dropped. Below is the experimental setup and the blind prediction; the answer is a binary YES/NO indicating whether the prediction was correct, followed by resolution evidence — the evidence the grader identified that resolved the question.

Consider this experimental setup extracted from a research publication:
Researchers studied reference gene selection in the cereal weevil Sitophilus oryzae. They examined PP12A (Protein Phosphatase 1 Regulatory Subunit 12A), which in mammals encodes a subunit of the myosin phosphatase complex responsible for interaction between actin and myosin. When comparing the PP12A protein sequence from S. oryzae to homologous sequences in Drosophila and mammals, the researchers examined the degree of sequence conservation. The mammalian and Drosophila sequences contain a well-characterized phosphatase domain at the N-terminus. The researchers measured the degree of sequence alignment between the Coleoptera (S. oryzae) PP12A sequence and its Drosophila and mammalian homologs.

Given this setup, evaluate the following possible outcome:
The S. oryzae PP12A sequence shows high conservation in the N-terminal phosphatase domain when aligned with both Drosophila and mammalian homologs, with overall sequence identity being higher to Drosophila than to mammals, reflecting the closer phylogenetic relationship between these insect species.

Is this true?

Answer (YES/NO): NO